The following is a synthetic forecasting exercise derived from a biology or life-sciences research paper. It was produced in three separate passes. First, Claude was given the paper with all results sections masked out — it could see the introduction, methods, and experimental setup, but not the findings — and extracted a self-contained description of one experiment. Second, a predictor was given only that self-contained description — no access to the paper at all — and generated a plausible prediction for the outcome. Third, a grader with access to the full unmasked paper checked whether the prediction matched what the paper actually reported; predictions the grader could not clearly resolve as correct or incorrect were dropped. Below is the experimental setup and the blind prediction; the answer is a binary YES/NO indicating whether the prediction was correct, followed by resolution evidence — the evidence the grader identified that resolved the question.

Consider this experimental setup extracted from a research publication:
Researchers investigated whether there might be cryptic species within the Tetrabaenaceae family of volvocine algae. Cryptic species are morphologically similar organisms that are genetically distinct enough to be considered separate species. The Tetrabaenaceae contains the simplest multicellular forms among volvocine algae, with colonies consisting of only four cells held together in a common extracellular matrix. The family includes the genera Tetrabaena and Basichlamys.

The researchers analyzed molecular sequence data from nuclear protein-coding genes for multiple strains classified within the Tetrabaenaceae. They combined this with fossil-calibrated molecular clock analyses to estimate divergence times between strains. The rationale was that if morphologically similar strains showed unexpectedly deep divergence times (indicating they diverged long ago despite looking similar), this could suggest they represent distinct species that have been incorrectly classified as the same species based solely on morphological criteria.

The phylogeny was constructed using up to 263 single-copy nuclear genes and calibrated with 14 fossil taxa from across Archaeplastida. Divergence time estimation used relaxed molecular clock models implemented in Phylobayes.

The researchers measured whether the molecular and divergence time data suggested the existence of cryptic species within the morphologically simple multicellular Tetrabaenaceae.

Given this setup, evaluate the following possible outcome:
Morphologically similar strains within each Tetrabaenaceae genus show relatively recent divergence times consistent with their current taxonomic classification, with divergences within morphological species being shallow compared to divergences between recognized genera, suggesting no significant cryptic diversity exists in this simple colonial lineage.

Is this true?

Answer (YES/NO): NO